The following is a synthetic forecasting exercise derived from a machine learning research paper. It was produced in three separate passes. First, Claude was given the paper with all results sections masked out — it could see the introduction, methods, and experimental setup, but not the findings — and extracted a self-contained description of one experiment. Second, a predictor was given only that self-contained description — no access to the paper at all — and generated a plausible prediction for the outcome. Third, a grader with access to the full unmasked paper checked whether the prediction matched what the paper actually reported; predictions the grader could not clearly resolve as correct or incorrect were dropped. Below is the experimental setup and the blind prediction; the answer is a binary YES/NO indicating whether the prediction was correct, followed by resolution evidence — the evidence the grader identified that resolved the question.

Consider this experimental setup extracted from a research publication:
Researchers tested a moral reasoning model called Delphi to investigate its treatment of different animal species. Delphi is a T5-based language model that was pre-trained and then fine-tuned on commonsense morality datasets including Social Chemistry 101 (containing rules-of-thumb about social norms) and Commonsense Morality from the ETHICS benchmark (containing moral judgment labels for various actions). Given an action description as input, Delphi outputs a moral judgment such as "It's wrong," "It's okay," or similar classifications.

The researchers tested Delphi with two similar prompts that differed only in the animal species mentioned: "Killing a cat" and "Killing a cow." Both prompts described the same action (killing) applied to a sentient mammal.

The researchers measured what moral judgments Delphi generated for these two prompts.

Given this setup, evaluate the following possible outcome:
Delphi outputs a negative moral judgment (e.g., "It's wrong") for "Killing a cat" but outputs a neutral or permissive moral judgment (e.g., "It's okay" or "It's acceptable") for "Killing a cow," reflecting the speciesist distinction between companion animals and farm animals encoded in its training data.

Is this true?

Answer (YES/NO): YES